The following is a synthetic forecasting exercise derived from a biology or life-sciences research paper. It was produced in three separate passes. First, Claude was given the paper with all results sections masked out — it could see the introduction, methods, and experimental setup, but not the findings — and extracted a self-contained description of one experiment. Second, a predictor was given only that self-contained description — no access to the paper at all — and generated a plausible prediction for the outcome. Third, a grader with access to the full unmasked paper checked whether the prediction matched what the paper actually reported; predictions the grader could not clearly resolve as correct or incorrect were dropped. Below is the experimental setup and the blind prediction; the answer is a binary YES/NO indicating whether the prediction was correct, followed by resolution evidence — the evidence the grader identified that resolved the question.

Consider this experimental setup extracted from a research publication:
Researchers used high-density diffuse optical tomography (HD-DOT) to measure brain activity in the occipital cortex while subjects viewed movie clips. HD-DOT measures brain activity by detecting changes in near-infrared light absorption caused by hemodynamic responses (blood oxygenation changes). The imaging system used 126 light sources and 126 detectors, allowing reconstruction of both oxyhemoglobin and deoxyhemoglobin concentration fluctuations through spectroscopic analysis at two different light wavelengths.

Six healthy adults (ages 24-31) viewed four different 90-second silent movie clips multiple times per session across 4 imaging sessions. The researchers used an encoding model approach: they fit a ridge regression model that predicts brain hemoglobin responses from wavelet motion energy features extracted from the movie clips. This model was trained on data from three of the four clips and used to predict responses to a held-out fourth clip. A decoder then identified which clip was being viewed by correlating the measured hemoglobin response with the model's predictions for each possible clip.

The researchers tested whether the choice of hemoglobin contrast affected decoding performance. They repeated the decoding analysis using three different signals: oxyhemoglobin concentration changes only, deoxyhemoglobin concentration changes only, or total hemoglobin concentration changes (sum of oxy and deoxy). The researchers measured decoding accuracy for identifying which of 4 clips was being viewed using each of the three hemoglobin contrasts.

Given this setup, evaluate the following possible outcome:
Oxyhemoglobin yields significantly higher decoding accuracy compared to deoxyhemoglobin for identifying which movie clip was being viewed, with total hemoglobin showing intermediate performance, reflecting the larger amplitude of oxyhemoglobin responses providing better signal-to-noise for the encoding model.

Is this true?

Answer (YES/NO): NO